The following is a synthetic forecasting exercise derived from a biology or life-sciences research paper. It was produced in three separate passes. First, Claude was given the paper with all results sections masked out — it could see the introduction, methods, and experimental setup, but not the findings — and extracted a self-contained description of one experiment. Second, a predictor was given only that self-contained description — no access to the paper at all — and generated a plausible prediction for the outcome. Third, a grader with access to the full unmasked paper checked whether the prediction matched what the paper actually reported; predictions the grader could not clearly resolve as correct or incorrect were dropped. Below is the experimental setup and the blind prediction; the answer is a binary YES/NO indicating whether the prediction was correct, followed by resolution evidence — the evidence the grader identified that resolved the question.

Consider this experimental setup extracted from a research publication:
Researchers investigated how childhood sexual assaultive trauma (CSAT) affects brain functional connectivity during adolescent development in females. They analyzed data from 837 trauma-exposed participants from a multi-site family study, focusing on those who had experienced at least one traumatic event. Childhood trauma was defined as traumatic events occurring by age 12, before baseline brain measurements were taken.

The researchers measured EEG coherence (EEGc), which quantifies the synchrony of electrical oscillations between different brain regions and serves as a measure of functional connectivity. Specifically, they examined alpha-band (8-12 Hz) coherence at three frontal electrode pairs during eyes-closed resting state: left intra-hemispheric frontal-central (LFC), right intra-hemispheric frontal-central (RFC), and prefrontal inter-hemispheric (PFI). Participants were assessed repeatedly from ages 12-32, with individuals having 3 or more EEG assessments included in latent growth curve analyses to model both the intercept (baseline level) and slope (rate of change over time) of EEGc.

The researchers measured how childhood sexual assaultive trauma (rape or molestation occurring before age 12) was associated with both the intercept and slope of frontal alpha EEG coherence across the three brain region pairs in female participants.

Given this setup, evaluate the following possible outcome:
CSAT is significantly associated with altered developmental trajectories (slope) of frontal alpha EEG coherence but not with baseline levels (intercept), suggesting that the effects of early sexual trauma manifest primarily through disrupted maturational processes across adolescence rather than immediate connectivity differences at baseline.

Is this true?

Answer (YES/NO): NO